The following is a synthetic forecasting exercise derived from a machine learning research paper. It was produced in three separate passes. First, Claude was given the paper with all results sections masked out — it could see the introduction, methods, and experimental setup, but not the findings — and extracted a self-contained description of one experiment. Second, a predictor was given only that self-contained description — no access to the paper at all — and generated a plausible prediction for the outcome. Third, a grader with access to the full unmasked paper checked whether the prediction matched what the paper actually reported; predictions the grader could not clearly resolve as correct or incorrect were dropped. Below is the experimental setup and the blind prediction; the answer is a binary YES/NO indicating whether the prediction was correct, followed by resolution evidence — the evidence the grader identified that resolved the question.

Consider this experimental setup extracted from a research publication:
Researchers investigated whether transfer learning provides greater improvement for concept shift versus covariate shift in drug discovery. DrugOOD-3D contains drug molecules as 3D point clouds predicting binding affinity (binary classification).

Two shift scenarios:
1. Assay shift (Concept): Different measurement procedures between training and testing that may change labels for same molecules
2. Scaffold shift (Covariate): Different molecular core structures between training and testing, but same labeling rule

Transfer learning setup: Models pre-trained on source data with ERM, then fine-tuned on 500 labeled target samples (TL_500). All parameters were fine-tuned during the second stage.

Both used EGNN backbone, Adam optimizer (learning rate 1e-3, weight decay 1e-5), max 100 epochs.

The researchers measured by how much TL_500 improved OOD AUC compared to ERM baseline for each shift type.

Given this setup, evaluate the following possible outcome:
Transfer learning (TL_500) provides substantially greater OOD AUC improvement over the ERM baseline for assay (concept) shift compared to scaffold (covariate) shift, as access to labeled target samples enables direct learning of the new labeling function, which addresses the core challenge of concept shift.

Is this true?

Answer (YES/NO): NO